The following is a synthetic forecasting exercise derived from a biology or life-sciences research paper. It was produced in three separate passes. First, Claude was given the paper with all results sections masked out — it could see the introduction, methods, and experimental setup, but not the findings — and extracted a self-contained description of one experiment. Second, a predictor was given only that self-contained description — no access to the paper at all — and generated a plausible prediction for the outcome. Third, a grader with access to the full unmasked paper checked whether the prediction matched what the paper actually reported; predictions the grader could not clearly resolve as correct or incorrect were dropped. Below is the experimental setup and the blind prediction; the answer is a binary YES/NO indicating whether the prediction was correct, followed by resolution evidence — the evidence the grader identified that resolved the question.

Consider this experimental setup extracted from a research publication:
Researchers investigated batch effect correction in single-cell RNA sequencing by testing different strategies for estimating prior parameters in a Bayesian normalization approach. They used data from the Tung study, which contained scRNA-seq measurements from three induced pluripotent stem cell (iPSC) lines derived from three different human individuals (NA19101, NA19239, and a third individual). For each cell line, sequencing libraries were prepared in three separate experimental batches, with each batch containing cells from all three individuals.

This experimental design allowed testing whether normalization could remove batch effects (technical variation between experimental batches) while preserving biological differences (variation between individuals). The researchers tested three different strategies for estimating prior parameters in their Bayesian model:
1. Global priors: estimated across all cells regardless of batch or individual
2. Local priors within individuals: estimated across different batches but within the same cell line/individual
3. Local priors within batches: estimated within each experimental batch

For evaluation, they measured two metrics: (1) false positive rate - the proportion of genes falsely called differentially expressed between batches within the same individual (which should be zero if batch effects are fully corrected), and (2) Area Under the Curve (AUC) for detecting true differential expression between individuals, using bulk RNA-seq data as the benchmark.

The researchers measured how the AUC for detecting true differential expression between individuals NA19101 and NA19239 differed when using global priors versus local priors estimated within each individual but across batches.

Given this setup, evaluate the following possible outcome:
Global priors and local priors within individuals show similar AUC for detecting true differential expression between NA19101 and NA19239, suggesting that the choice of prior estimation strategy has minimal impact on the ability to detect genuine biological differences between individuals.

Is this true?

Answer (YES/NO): NO